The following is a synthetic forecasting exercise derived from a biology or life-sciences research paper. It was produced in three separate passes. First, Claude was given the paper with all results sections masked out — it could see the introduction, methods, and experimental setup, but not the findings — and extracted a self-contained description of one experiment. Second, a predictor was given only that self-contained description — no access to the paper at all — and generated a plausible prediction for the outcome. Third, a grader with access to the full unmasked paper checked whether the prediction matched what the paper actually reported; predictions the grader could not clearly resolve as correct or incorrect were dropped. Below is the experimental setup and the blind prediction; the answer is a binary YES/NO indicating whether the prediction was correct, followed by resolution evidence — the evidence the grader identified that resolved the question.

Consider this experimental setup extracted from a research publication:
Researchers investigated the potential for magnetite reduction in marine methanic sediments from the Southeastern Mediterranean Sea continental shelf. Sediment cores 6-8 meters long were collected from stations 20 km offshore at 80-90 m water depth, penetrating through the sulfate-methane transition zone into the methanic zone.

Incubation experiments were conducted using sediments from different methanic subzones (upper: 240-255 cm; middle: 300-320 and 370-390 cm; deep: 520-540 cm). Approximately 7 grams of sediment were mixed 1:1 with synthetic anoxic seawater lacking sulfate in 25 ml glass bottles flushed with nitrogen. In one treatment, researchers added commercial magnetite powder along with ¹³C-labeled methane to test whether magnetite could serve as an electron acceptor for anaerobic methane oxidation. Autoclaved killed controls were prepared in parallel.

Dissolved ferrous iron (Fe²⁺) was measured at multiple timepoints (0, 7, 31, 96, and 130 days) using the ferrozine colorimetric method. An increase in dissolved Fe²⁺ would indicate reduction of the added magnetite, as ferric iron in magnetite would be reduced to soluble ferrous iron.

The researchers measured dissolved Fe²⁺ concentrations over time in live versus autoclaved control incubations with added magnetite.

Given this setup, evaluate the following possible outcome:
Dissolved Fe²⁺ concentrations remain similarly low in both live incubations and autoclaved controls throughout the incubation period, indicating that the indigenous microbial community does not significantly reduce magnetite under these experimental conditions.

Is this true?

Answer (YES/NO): NO